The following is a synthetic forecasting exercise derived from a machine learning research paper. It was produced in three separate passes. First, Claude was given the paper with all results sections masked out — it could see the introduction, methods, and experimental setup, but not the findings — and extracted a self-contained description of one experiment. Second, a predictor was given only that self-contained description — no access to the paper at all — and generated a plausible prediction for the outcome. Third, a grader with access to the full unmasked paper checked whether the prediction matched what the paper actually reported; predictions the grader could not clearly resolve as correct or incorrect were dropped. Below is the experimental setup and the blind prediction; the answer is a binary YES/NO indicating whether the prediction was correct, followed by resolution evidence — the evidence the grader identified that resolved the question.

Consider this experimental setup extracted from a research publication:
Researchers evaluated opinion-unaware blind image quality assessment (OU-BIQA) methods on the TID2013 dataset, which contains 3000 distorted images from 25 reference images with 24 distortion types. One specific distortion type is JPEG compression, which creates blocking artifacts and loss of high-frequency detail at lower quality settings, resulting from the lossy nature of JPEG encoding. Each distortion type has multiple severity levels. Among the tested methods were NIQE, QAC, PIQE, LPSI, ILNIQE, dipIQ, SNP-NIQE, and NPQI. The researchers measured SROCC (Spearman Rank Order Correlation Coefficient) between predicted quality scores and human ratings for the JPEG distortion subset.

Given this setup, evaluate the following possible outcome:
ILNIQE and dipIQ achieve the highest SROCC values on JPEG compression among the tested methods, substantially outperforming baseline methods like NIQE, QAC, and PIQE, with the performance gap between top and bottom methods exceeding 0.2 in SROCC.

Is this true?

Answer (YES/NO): NO